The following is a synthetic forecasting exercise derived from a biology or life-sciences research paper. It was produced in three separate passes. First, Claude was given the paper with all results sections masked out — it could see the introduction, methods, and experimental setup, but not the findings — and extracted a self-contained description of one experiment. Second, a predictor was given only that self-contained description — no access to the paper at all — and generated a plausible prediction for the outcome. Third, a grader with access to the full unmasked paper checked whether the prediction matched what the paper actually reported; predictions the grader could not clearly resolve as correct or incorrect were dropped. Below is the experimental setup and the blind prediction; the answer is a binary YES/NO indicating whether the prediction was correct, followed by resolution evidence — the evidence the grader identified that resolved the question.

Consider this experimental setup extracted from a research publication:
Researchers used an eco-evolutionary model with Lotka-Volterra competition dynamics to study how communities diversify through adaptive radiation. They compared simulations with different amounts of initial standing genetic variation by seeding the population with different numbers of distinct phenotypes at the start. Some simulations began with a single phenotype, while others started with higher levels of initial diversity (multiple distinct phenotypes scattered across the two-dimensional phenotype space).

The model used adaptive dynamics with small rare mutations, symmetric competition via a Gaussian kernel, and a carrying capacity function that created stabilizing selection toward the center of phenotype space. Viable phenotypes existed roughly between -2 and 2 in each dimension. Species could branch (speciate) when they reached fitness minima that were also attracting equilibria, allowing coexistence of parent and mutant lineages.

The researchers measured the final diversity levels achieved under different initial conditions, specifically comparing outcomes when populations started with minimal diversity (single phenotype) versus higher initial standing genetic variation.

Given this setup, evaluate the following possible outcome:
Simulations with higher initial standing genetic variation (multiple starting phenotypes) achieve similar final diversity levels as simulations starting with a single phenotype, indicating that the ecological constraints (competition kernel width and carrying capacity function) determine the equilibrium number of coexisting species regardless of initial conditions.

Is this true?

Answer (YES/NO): YES